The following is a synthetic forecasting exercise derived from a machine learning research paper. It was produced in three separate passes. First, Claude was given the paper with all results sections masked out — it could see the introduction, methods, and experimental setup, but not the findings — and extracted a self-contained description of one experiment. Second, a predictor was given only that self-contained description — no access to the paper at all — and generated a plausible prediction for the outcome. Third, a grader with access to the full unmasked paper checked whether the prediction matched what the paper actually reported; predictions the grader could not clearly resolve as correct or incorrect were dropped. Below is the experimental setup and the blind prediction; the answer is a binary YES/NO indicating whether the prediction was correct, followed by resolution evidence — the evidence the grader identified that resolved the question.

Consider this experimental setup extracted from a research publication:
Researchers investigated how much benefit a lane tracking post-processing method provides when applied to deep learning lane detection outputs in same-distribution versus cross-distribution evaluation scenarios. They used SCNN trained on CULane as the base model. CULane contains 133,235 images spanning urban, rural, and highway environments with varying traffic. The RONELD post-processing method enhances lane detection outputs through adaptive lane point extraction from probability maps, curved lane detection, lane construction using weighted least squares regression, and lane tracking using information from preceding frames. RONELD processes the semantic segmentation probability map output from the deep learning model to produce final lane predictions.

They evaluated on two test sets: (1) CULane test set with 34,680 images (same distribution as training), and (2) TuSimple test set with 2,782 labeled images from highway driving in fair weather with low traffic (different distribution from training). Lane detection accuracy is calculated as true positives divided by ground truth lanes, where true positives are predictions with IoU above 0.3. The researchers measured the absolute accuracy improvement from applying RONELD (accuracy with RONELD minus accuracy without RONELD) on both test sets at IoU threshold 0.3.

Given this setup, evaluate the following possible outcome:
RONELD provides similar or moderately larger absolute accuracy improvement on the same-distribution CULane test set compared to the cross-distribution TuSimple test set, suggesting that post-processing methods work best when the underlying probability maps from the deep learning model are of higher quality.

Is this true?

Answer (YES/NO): NO